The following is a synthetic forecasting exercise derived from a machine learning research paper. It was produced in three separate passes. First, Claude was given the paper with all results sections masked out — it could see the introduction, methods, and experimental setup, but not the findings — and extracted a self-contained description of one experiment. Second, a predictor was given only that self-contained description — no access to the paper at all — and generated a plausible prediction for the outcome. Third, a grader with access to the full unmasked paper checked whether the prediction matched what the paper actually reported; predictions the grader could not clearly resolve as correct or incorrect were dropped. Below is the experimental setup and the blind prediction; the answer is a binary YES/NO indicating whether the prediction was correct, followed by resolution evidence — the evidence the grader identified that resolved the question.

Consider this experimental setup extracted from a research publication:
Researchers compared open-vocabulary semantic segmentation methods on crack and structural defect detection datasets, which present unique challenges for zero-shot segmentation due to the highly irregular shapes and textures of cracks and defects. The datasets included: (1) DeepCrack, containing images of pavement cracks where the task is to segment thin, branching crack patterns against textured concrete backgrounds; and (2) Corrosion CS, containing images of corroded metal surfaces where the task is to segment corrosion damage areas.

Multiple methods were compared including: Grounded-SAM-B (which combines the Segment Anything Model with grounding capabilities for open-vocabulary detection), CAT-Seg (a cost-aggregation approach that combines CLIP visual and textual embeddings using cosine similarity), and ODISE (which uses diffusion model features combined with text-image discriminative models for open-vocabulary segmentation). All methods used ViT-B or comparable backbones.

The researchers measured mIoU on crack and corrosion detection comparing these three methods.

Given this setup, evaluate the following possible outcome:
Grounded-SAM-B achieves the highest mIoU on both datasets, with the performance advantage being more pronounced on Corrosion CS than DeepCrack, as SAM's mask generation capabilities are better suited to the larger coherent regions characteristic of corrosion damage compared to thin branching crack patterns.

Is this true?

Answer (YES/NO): NO